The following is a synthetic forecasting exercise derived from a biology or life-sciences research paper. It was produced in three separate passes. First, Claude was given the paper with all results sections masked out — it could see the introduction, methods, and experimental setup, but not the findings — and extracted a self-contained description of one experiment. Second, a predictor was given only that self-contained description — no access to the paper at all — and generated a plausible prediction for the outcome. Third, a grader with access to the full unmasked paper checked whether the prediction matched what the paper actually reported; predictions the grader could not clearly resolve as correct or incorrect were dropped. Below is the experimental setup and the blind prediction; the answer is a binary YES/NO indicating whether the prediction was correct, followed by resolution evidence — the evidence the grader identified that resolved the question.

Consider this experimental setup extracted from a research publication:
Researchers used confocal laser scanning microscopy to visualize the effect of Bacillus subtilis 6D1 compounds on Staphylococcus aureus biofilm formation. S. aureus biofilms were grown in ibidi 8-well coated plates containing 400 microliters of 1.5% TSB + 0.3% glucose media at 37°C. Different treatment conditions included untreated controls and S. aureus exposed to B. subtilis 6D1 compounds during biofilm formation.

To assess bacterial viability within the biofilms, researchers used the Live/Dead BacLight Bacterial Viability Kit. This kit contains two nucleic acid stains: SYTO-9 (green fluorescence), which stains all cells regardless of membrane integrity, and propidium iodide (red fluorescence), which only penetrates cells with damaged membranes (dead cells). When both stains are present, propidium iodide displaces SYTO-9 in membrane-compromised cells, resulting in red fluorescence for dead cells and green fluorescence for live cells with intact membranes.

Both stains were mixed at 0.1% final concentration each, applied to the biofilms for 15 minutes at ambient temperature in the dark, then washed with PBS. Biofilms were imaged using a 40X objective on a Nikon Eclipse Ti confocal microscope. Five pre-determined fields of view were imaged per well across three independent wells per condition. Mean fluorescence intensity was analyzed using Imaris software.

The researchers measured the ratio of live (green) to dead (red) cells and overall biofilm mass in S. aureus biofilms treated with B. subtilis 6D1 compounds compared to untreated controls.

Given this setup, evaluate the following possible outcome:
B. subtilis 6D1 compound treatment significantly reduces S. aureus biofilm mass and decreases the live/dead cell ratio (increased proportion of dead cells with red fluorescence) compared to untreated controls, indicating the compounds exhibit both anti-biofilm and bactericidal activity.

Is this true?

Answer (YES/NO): NO